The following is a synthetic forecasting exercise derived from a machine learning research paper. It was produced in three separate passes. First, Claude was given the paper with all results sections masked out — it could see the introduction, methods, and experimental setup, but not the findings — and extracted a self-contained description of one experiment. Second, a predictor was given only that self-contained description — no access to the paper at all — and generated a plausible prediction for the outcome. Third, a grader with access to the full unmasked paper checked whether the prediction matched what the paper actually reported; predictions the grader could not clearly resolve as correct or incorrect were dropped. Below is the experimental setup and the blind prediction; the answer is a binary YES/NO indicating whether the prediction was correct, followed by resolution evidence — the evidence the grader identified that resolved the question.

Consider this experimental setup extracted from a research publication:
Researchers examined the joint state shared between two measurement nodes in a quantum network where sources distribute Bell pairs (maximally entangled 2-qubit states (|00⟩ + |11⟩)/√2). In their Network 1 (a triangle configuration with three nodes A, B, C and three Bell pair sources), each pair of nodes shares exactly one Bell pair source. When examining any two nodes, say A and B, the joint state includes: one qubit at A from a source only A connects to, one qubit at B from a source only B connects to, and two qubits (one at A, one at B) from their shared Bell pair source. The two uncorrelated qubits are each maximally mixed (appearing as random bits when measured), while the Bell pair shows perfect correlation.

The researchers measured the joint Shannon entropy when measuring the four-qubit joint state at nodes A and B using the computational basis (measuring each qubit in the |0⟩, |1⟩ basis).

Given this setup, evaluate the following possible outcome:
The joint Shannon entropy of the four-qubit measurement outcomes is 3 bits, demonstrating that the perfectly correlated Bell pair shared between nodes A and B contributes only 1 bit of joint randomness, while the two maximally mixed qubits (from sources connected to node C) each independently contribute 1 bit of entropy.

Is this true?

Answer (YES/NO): YES